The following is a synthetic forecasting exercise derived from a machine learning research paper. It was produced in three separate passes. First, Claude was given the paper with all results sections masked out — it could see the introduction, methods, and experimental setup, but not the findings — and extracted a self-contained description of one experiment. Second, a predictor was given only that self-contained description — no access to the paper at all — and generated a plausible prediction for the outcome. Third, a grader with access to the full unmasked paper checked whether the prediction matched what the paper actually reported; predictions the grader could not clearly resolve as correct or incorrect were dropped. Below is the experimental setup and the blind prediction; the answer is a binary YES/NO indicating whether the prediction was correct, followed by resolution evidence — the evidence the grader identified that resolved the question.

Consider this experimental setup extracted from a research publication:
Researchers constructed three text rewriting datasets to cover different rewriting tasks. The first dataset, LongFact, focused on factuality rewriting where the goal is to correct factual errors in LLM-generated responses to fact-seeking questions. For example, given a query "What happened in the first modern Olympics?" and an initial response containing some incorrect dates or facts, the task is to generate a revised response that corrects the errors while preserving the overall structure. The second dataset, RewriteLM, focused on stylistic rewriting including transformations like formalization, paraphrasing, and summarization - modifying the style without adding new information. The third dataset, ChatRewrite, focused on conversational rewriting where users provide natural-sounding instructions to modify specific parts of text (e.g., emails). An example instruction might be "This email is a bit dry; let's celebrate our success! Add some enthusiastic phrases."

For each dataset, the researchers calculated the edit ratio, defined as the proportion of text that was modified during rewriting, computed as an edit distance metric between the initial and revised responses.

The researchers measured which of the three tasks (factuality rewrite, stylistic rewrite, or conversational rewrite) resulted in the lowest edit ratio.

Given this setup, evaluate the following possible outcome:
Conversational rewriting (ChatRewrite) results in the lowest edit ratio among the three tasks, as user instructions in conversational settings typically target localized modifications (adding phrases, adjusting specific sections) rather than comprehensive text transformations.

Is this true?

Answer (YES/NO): NO